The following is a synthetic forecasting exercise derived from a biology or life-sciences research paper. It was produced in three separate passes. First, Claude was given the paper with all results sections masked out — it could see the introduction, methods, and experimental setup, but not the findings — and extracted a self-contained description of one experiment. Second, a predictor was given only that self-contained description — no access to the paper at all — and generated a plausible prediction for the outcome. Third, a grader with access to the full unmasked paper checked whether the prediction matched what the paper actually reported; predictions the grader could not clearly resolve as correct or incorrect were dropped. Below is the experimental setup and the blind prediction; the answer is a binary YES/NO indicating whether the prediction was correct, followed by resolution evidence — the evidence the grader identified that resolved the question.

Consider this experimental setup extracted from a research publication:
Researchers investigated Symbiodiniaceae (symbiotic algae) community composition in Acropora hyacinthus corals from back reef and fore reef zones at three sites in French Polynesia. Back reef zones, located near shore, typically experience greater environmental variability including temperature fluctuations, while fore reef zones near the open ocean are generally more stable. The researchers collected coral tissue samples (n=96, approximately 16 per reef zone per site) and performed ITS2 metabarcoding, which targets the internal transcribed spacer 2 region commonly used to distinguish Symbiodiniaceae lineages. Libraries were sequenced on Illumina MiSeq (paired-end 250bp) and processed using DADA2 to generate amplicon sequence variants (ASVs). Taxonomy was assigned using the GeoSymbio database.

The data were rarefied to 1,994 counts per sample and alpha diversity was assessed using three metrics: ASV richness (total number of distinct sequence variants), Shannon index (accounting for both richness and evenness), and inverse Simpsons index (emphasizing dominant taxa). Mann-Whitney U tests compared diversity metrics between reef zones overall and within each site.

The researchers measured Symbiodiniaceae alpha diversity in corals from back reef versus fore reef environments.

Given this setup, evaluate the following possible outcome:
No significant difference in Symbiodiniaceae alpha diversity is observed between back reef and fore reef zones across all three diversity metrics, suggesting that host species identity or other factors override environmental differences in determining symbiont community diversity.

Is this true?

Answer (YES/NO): NO